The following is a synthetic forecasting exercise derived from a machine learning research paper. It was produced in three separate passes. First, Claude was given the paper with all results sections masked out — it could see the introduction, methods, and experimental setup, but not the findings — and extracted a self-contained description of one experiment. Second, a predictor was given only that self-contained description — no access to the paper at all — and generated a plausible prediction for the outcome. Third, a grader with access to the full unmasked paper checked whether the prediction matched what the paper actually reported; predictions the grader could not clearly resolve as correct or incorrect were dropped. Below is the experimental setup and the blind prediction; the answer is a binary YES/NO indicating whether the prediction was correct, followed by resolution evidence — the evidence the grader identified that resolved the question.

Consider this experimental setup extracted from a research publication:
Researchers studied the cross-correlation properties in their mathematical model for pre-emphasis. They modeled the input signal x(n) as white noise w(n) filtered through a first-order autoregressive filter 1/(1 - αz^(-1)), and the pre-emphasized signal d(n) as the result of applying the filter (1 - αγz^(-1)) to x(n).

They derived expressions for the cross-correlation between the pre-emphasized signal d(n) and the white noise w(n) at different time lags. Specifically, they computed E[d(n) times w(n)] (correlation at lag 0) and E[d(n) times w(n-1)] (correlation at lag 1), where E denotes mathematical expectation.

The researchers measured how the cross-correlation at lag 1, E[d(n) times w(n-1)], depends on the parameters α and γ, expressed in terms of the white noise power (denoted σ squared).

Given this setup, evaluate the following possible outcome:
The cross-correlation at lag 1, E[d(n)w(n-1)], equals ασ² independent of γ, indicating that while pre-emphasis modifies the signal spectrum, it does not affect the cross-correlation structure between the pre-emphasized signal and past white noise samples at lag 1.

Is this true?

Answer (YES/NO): NO